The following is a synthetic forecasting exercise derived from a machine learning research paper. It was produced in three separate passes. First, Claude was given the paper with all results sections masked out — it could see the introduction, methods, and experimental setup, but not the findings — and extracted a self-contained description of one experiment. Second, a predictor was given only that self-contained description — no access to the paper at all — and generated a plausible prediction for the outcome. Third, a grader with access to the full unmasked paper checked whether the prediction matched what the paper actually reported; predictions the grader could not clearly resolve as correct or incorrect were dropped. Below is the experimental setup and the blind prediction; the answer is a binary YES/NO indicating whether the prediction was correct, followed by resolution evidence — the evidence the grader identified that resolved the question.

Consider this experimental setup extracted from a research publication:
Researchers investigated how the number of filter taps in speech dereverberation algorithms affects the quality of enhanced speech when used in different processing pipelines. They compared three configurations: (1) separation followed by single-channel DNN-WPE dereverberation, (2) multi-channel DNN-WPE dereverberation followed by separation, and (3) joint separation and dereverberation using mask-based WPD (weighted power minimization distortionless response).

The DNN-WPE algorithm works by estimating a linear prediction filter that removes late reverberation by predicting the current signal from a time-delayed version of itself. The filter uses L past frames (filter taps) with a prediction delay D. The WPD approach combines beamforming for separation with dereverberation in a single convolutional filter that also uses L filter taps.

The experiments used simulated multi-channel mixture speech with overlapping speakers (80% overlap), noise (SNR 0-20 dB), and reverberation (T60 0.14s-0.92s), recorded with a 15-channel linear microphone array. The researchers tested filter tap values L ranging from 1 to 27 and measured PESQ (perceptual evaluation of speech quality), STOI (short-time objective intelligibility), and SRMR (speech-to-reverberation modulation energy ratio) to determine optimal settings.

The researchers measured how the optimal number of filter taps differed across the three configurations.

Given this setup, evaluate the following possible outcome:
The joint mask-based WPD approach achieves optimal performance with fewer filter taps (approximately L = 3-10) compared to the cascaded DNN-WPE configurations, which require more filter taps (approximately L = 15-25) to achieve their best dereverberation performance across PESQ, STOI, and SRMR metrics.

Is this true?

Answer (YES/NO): NO